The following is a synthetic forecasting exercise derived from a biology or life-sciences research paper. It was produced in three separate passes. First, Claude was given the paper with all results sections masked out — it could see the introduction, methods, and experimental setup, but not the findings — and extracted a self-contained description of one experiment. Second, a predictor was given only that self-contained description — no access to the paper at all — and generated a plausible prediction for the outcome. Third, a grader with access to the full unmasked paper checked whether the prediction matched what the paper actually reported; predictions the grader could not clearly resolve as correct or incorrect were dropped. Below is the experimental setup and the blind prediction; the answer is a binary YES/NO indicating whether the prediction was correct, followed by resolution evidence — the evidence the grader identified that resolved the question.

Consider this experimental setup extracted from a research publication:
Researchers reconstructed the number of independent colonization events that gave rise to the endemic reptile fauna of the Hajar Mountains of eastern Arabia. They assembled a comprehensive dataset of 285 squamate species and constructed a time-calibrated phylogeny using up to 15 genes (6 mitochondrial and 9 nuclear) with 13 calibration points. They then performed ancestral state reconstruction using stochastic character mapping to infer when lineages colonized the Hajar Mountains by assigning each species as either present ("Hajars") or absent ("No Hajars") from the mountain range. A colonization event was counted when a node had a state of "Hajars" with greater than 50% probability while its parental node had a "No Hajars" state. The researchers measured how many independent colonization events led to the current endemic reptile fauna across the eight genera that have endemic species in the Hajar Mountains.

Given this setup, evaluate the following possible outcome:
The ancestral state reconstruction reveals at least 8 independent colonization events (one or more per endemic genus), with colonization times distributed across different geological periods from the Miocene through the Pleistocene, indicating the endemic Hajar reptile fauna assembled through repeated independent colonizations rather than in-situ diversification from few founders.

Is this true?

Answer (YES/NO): NO